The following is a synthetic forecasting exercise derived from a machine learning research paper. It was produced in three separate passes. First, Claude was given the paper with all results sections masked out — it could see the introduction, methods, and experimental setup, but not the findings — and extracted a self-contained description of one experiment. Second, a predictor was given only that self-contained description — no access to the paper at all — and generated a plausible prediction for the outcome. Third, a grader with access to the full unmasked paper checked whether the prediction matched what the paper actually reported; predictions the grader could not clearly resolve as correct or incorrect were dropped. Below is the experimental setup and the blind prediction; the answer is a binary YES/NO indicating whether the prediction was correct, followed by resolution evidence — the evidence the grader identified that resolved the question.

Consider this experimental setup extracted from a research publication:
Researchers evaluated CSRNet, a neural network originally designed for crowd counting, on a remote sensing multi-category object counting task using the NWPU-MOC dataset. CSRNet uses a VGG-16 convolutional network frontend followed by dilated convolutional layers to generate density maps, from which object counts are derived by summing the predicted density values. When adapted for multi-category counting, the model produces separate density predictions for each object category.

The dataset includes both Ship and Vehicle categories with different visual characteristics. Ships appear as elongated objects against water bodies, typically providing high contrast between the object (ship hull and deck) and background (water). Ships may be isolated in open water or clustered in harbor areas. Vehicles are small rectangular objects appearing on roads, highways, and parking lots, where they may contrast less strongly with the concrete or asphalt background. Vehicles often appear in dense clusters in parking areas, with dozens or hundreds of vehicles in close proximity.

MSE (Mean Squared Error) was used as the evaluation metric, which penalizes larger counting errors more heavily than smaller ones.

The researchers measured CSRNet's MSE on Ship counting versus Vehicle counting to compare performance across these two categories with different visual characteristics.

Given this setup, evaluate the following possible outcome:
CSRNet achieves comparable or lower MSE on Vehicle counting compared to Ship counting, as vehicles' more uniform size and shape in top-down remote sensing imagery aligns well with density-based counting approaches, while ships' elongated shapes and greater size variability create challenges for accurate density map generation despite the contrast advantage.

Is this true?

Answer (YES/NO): NO